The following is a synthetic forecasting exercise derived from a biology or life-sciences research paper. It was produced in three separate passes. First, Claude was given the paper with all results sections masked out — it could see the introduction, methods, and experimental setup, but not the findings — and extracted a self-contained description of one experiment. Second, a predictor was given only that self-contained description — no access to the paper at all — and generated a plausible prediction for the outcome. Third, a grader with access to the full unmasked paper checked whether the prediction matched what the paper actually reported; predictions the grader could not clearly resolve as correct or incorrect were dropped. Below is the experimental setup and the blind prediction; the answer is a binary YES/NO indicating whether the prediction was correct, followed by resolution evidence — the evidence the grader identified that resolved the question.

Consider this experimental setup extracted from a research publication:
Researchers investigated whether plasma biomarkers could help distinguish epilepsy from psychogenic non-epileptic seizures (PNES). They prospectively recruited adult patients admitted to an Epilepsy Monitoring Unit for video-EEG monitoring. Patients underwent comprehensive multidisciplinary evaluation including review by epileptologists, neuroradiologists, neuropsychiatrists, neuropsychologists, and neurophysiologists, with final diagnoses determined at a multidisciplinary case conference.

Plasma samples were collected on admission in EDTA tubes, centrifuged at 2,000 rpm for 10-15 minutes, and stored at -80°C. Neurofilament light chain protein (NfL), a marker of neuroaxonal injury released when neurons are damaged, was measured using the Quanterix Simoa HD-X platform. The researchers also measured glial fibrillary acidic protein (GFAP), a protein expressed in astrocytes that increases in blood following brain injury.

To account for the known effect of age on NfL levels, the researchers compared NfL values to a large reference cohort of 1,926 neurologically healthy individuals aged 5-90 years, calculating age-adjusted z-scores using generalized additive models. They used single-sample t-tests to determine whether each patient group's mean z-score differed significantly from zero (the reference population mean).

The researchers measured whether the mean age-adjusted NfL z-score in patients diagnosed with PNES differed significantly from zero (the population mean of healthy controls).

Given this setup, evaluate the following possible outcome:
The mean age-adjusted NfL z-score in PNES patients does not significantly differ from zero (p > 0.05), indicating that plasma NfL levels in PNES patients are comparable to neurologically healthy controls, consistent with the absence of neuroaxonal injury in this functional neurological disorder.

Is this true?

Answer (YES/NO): YES